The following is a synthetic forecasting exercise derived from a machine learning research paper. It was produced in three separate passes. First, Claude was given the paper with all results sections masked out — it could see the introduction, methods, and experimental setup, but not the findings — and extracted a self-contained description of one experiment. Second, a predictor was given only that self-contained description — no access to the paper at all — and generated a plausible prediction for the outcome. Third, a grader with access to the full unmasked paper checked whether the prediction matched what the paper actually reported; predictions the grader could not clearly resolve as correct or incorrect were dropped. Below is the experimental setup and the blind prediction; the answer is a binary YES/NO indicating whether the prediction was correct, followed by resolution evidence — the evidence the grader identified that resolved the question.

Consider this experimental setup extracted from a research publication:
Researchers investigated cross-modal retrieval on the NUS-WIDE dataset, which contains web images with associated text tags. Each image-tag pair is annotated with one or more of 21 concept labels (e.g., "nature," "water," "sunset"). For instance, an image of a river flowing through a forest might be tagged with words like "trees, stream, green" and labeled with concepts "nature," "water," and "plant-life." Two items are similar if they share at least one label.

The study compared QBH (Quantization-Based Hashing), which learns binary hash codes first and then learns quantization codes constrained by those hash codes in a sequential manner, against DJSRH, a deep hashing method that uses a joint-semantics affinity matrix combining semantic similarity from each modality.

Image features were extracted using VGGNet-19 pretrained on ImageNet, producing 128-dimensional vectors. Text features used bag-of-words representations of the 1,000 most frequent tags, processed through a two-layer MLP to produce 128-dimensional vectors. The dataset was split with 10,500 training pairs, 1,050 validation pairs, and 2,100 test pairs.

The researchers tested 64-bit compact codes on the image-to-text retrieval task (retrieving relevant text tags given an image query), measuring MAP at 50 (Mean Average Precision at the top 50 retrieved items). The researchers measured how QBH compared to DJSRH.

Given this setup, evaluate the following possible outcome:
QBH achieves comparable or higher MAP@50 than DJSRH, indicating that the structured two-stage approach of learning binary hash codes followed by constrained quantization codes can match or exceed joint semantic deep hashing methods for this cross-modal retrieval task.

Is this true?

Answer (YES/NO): NO